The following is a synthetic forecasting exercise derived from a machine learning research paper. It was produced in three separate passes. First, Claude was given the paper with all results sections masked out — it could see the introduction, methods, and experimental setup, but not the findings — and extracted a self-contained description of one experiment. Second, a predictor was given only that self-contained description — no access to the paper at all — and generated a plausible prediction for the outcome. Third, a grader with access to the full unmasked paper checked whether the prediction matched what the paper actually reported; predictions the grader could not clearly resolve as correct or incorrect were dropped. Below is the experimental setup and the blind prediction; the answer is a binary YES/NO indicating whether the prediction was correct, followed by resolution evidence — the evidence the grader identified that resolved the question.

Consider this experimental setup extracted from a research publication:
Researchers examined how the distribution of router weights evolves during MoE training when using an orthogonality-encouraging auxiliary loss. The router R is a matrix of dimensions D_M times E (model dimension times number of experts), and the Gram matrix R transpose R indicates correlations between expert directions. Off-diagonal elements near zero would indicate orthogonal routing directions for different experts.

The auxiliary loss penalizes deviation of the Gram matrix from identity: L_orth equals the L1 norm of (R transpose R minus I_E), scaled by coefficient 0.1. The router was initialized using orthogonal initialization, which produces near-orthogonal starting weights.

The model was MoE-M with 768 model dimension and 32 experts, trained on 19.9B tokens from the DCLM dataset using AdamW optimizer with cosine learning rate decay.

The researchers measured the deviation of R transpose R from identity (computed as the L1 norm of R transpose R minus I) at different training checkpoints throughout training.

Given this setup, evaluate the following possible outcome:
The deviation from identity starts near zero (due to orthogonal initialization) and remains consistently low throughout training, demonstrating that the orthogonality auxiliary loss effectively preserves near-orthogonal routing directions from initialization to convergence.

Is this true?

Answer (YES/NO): YES